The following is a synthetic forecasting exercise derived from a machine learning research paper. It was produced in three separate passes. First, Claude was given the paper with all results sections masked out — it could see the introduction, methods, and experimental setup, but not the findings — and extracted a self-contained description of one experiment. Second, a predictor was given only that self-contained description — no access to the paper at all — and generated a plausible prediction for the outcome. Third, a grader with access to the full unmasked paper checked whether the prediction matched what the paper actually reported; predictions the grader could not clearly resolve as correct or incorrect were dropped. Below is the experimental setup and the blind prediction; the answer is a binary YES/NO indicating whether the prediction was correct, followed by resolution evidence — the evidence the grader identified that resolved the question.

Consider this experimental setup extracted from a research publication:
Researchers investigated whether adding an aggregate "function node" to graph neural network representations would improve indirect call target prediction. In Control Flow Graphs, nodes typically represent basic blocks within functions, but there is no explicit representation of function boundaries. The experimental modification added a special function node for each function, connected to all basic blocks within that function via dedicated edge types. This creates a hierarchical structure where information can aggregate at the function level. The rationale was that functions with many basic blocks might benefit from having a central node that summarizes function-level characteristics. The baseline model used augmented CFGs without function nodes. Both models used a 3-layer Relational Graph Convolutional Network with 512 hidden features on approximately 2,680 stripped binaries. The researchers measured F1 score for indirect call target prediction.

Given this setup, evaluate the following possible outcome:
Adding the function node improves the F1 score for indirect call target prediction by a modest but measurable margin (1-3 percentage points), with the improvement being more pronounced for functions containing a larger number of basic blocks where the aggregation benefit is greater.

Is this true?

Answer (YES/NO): NO